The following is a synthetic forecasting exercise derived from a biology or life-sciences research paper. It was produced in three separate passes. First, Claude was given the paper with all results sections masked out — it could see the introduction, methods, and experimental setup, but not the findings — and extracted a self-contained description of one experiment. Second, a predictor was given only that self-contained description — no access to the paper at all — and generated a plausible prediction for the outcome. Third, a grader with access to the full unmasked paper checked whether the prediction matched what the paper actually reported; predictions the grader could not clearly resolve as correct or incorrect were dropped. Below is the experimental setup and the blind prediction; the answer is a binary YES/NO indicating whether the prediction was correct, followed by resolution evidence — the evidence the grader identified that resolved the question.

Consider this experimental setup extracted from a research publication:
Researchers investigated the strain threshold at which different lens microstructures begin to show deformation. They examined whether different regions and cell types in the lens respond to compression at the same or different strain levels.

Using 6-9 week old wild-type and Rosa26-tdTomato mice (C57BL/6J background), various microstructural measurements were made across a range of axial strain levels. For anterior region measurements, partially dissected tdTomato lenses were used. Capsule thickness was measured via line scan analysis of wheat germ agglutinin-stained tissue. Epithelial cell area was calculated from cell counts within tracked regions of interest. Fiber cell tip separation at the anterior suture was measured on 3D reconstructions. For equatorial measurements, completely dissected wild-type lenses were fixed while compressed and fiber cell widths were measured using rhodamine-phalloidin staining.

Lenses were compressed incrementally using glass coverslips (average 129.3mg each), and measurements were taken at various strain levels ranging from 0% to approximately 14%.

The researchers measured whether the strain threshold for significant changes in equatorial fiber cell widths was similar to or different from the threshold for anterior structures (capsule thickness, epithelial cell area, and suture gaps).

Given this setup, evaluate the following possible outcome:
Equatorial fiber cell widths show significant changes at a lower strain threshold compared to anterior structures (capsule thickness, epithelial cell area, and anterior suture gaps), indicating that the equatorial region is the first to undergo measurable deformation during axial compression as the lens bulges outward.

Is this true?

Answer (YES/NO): NO